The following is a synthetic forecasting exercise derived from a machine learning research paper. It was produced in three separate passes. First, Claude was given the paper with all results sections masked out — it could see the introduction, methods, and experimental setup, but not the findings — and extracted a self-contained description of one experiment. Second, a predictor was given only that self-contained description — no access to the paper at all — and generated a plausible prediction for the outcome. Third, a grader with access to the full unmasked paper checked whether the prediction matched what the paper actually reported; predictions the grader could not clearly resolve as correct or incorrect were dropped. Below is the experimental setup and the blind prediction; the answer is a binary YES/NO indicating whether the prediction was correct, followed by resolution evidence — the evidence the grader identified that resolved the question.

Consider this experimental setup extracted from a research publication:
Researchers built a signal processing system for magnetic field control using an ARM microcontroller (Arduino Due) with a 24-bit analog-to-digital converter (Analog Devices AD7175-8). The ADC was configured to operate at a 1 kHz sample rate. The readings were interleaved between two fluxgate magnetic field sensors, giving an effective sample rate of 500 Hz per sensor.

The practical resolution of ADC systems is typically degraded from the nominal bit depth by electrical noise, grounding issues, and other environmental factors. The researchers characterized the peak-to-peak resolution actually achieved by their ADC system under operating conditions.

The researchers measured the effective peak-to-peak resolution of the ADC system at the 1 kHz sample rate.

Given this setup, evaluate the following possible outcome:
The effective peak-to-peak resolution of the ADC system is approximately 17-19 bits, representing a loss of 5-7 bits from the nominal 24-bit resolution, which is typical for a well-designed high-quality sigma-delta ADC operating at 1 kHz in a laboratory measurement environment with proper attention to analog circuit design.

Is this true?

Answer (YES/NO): NO